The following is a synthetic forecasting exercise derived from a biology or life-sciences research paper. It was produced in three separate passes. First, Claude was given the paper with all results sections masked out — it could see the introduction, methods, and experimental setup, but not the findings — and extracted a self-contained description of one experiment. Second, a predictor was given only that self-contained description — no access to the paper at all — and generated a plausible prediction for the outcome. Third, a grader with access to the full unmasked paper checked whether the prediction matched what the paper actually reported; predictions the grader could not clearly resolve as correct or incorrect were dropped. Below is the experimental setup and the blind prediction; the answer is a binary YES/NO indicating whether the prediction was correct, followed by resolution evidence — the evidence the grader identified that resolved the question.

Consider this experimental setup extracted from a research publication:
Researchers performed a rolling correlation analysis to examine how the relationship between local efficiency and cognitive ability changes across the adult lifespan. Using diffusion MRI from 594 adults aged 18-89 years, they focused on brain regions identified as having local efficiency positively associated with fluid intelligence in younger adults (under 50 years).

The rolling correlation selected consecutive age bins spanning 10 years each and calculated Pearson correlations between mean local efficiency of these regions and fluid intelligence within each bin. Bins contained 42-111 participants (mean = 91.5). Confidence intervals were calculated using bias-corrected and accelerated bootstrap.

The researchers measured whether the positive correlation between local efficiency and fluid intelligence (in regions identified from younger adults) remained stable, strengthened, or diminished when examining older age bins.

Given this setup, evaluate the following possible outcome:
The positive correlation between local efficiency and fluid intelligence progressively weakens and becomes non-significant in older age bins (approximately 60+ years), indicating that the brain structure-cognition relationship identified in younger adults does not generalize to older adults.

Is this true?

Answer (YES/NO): NO